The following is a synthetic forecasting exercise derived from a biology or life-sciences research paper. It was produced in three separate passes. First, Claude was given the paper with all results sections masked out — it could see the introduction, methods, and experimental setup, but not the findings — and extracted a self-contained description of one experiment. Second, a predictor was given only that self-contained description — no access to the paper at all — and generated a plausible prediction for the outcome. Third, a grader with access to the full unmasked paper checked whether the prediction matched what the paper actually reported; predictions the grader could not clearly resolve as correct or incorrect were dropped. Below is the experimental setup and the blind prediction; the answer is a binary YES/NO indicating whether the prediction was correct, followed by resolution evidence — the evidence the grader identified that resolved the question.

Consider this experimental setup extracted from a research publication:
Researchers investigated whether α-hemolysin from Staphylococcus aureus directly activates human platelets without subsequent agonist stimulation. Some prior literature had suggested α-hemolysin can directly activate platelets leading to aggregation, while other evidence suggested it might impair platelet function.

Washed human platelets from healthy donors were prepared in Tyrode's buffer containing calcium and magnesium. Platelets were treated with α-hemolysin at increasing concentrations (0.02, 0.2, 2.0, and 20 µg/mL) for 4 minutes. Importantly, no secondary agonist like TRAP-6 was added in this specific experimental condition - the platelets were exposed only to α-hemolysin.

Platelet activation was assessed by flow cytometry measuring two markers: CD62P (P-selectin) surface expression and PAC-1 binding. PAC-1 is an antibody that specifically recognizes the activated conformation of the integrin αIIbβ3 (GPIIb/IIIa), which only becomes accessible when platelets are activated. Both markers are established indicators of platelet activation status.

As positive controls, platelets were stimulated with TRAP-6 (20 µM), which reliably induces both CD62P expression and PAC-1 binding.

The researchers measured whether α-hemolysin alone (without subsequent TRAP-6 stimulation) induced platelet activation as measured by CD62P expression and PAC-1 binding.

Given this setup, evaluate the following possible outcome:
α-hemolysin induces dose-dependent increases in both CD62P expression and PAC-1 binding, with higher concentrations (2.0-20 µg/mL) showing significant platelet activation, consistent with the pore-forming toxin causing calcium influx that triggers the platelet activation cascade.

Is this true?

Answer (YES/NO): YES